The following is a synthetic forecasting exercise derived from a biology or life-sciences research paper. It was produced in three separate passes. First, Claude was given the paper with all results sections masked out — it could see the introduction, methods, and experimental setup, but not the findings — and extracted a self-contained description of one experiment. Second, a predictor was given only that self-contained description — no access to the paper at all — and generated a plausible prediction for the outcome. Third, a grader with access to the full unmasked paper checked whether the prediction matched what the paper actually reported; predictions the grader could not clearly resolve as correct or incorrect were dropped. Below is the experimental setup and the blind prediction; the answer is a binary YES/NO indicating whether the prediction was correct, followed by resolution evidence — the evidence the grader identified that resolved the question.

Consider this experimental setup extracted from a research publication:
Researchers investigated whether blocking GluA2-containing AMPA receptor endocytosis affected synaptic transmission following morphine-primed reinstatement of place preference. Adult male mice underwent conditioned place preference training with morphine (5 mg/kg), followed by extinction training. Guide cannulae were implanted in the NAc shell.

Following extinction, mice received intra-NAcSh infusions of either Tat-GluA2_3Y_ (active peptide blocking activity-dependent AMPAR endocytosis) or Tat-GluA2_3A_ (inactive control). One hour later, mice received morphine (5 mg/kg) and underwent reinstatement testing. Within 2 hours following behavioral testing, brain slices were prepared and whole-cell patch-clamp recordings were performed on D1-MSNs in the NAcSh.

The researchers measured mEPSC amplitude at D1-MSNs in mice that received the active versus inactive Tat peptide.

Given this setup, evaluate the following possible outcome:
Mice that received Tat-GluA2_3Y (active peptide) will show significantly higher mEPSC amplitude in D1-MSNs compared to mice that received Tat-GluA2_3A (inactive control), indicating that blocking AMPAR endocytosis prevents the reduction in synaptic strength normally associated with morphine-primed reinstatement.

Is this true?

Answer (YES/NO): YES